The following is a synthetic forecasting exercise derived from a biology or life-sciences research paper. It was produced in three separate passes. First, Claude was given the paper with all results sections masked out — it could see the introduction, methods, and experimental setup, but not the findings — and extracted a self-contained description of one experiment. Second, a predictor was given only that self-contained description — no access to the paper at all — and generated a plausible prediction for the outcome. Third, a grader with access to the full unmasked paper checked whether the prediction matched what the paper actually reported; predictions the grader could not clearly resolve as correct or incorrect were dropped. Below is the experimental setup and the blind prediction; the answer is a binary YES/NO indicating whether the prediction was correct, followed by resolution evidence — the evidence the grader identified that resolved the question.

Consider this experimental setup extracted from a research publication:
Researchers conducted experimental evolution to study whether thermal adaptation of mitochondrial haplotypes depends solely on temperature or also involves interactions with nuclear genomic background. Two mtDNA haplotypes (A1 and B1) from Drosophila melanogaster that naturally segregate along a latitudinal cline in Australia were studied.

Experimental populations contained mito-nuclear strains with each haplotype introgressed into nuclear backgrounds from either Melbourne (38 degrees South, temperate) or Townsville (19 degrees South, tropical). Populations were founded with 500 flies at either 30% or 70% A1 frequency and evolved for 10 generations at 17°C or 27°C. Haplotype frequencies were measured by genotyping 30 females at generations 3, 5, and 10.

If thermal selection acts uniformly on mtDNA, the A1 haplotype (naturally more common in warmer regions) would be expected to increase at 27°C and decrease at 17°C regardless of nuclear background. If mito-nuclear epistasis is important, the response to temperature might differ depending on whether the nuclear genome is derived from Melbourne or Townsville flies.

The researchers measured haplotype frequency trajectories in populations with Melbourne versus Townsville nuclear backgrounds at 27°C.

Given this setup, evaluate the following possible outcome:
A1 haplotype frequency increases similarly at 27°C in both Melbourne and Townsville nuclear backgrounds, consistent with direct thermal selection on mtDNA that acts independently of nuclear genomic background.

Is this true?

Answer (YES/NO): NO